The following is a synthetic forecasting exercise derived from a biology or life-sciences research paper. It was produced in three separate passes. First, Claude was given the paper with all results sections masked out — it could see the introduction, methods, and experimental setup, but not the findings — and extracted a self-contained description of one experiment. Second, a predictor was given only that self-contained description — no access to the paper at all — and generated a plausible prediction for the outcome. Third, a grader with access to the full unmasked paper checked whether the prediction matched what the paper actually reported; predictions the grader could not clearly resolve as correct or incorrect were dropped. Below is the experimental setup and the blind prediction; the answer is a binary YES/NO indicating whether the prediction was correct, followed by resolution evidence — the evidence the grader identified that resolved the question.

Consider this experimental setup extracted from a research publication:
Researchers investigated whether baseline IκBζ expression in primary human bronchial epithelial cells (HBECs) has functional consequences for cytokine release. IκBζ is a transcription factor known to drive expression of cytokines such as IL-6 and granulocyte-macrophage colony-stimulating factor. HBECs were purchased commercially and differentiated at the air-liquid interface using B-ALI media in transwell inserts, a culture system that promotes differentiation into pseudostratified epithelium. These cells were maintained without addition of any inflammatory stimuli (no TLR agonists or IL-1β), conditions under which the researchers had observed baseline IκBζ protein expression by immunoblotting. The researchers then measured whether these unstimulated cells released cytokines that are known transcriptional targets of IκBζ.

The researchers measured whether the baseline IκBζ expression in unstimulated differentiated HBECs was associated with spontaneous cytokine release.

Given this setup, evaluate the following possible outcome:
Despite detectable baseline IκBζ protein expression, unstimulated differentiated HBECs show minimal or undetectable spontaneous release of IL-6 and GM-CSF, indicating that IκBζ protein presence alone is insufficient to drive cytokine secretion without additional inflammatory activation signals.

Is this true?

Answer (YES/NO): YES